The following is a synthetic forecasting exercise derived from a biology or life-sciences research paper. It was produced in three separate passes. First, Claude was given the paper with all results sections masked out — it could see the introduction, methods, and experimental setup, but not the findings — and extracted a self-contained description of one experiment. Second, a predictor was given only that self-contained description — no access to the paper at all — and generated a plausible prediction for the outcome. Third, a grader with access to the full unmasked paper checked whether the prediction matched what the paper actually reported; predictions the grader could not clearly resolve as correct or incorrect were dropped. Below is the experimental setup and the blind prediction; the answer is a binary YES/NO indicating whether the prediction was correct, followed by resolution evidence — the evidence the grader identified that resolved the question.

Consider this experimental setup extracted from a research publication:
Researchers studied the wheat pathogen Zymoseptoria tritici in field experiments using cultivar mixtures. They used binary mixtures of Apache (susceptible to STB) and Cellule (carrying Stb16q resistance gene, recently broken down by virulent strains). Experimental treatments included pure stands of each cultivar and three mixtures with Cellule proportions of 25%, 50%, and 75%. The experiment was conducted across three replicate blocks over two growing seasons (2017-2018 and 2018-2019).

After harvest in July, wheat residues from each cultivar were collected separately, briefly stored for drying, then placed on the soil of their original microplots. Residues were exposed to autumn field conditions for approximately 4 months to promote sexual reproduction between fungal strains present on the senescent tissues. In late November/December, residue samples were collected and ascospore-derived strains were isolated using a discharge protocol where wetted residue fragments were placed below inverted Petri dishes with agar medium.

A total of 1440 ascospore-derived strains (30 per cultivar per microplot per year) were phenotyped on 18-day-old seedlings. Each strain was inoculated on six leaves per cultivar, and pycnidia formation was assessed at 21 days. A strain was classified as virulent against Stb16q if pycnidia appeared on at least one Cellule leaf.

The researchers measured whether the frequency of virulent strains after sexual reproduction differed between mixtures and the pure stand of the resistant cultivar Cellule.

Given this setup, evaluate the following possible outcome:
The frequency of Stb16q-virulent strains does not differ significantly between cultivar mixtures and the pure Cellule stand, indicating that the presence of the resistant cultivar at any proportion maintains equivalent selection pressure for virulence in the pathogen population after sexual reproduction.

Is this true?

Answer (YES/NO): NO